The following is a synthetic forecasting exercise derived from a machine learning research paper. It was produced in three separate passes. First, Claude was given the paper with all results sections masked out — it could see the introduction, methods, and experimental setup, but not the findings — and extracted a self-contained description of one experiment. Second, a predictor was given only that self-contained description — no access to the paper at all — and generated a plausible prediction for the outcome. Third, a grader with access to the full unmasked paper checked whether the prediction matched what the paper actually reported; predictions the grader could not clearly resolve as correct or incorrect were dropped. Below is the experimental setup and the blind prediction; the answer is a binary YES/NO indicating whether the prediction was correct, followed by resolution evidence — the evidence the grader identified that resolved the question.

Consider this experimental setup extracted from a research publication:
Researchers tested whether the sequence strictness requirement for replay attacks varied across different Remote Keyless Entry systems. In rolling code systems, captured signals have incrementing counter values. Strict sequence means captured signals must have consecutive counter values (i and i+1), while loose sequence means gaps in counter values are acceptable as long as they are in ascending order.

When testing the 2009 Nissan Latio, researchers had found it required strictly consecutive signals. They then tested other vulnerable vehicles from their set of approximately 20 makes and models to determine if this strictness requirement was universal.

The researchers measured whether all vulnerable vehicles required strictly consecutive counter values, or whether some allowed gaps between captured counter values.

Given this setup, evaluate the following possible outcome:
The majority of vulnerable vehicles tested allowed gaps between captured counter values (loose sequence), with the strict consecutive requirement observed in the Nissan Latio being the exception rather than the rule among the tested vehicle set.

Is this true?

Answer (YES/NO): NO